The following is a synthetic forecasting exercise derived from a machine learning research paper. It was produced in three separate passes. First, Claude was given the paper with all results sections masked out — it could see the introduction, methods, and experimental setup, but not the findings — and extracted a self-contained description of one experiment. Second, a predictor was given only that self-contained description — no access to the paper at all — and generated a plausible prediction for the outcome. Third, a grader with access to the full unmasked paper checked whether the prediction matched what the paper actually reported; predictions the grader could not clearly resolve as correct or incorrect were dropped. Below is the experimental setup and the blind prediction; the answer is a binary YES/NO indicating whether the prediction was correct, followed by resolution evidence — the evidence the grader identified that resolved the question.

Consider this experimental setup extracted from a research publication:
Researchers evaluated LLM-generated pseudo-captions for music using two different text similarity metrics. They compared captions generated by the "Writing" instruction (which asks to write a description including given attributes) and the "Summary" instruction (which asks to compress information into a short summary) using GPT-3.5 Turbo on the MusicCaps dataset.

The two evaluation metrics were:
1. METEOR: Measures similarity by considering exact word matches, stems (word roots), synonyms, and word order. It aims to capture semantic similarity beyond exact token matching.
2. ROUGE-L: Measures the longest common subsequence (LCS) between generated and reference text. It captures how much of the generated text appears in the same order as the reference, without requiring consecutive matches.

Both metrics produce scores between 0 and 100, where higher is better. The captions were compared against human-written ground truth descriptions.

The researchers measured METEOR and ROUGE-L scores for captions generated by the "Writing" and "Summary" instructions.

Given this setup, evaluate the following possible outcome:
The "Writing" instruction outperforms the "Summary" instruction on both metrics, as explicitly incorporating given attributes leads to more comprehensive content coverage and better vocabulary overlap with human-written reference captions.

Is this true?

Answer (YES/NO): NO